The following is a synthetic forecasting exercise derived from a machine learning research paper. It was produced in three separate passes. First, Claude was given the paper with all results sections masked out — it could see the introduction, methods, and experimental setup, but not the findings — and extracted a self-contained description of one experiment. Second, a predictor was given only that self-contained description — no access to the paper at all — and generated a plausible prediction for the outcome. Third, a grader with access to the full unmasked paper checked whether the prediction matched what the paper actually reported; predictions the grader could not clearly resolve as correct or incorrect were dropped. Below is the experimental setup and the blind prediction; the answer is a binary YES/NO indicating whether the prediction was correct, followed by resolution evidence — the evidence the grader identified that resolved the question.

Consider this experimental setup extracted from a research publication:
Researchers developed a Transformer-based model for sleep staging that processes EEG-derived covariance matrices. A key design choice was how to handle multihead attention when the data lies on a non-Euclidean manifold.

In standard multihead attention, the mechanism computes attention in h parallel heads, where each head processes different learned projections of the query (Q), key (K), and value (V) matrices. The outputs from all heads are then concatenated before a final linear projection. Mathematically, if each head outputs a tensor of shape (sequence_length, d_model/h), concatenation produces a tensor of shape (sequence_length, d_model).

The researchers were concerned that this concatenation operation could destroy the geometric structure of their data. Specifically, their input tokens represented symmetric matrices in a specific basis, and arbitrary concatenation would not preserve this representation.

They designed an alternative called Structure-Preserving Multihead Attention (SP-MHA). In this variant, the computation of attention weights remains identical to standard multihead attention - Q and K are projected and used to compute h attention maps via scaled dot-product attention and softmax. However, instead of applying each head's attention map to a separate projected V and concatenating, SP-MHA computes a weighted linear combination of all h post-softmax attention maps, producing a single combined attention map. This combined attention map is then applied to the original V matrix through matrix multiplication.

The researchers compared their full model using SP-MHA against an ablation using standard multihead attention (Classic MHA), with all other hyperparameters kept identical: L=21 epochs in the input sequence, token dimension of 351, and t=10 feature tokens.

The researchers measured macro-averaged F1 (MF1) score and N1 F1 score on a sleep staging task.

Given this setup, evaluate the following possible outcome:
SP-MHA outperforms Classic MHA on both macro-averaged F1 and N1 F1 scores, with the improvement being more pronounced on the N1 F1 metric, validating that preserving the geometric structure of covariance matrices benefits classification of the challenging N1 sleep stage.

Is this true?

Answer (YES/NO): NO